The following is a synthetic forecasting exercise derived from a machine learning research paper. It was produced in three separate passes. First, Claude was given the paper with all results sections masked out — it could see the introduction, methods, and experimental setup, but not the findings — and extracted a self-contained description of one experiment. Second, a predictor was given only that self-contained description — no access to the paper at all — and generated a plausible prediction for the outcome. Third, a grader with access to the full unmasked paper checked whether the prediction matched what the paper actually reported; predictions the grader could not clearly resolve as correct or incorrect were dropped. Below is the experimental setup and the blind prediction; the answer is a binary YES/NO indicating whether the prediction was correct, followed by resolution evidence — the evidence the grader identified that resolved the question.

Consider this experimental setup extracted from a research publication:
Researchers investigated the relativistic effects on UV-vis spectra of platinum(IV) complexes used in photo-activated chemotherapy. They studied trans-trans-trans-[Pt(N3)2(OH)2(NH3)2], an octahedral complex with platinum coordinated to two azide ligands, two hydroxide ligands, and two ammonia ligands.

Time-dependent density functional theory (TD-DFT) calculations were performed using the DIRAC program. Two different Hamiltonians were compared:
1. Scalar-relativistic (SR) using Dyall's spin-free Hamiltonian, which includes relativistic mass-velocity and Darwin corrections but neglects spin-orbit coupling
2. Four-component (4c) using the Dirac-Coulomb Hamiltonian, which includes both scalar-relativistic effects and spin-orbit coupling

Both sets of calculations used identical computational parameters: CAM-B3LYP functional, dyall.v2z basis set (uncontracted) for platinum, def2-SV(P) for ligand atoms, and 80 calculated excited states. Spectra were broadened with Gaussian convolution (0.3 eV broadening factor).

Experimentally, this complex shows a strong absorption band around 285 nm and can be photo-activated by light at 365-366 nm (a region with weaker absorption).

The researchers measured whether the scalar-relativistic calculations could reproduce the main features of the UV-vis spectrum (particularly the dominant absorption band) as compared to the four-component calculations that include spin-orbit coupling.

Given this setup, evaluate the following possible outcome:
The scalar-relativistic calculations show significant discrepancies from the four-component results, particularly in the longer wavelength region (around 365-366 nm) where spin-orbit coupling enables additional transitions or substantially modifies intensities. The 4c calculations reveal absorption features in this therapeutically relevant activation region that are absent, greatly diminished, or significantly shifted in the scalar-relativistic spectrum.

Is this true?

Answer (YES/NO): YES